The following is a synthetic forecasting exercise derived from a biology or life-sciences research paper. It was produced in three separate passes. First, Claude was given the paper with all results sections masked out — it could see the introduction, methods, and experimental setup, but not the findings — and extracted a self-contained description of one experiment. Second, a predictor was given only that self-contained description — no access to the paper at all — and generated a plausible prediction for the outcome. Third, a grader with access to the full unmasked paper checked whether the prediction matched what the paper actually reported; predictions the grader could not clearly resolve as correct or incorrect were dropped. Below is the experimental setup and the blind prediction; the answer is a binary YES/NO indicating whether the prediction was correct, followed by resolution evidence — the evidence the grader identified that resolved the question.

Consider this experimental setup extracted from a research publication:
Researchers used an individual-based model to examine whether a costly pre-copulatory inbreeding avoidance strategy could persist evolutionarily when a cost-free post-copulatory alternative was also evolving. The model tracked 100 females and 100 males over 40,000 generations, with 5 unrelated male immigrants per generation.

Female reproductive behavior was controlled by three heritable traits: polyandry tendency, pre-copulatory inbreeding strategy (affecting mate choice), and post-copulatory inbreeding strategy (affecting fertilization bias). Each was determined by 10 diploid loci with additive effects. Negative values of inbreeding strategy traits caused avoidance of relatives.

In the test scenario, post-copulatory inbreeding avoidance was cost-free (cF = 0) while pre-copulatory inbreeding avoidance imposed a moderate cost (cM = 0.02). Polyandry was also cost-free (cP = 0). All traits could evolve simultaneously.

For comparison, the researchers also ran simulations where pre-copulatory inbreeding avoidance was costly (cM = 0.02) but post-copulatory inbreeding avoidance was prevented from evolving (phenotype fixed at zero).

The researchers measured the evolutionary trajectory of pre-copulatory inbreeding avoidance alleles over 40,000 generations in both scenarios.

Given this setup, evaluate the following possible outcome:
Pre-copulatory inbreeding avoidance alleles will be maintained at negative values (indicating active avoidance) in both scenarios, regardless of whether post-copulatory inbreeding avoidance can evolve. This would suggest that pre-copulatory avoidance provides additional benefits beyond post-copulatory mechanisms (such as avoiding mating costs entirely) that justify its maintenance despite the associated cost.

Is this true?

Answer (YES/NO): NO